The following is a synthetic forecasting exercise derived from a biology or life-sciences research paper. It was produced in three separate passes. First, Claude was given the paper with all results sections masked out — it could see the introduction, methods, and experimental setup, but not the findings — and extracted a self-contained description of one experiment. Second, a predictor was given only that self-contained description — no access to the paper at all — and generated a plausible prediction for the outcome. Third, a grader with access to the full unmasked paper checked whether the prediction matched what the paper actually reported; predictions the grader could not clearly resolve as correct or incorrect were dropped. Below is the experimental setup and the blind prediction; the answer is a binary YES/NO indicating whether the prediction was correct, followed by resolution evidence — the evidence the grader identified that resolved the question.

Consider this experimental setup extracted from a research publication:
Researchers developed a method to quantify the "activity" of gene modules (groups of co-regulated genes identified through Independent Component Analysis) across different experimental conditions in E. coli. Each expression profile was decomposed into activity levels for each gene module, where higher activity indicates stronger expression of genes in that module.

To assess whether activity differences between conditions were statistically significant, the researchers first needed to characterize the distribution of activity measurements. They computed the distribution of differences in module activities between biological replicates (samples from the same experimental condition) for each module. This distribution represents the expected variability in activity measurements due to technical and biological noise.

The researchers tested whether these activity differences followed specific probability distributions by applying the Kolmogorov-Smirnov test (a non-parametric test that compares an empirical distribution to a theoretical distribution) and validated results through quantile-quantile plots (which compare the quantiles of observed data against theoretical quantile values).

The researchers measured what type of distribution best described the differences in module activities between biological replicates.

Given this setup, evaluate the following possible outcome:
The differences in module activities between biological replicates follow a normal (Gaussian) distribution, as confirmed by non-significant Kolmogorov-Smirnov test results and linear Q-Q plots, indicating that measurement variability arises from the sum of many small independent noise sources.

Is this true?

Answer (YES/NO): NO